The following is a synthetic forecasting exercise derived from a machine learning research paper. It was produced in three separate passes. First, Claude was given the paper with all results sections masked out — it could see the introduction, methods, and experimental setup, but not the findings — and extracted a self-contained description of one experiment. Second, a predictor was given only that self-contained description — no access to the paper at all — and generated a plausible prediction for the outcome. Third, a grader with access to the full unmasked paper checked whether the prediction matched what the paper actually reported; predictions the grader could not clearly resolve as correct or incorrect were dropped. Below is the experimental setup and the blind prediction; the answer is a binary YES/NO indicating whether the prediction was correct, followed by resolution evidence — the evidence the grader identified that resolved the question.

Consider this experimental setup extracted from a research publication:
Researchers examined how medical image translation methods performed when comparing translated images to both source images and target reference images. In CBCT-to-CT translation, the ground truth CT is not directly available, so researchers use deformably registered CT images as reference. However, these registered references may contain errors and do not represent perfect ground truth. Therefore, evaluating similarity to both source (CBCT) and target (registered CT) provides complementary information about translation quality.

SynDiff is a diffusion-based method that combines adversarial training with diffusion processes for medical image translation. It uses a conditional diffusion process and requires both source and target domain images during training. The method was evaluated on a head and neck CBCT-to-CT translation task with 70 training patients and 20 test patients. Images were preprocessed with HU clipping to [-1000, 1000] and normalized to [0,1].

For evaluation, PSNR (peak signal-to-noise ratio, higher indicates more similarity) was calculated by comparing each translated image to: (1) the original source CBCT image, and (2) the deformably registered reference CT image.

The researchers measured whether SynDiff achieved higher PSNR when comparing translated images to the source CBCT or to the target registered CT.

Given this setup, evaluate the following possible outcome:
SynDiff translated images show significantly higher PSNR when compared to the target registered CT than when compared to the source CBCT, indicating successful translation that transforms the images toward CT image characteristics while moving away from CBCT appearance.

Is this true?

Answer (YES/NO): NO